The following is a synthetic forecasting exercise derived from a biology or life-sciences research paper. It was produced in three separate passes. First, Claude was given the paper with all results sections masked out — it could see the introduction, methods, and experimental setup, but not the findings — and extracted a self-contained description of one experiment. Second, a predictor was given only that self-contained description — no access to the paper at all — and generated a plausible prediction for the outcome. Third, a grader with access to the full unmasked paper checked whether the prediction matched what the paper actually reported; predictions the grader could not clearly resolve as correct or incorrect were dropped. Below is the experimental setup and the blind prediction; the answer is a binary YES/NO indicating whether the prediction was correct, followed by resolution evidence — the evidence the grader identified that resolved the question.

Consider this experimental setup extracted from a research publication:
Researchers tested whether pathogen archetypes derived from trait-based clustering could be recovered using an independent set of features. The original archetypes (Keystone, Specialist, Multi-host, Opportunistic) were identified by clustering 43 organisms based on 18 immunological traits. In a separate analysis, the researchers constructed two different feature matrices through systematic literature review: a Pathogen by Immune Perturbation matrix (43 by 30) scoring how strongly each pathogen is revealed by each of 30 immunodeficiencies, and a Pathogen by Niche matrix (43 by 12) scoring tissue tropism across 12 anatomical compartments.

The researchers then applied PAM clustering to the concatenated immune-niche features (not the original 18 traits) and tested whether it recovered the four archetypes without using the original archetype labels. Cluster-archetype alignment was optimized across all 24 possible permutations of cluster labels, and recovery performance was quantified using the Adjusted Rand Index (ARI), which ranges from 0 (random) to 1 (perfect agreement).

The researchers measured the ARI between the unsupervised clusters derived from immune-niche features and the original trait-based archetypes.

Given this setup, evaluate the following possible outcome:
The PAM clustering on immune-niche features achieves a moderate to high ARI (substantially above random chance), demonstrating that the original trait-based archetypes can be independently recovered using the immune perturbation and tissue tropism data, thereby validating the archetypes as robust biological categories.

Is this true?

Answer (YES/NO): NO